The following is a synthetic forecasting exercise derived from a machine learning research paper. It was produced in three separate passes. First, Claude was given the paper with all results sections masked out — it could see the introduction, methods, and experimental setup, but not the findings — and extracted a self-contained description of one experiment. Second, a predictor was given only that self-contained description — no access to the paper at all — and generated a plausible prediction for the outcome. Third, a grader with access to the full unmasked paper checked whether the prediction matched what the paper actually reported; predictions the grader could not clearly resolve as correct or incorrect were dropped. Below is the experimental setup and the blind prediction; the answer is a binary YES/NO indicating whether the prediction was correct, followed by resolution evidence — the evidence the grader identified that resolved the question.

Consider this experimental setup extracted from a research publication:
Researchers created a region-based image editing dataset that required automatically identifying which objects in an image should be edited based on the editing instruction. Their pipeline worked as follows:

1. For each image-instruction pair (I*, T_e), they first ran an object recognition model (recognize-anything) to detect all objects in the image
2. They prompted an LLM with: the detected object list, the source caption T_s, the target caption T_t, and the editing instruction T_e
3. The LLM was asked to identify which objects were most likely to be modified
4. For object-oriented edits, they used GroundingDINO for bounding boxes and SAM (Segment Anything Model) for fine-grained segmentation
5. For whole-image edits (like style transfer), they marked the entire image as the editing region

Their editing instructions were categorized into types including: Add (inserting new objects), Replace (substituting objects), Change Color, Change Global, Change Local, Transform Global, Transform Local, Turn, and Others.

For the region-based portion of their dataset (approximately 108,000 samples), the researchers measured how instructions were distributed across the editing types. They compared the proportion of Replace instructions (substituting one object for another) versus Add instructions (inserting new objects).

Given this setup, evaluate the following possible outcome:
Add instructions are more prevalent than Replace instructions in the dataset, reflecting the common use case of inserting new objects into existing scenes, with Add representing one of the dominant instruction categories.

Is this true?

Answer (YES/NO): NO